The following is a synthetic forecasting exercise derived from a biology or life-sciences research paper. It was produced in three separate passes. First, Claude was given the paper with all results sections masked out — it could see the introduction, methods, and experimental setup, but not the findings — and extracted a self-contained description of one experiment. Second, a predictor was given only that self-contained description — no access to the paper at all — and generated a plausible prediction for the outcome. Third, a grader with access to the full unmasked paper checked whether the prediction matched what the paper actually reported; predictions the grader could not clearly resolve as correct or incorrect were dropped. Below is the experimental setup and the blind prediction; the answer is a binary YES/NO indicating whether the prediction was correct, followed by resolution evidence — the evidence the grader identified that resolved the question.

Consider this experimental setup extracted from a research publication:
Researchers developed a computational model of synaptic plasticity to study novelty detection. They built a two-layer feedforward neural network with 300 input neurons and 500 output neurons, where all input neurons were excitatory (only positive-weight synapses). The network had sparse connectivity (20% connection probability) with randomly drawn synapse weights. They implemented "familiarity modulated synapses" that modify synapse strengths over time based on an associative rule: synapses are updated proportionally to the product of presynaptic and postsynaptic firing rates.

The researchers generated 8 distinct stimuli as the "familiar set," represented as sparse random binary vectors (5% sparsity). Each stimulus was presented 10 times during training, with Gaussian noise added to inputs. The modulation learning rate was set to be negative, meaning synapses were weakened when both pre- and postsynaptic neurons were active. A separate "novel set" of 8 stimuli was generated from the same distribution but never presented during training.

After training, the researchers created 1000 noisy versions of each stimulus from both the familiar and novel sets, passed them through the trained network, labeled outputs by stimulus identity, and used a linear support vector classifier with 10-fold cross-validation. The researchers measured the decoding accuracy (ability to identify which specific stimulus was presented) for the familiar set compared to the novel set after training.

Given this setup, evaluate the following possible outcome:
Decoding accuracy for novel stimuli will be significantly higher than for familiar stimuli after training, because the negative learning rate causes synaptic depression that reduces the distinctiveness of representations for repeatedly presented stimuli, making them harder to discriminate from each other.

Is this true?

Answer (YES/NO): YES